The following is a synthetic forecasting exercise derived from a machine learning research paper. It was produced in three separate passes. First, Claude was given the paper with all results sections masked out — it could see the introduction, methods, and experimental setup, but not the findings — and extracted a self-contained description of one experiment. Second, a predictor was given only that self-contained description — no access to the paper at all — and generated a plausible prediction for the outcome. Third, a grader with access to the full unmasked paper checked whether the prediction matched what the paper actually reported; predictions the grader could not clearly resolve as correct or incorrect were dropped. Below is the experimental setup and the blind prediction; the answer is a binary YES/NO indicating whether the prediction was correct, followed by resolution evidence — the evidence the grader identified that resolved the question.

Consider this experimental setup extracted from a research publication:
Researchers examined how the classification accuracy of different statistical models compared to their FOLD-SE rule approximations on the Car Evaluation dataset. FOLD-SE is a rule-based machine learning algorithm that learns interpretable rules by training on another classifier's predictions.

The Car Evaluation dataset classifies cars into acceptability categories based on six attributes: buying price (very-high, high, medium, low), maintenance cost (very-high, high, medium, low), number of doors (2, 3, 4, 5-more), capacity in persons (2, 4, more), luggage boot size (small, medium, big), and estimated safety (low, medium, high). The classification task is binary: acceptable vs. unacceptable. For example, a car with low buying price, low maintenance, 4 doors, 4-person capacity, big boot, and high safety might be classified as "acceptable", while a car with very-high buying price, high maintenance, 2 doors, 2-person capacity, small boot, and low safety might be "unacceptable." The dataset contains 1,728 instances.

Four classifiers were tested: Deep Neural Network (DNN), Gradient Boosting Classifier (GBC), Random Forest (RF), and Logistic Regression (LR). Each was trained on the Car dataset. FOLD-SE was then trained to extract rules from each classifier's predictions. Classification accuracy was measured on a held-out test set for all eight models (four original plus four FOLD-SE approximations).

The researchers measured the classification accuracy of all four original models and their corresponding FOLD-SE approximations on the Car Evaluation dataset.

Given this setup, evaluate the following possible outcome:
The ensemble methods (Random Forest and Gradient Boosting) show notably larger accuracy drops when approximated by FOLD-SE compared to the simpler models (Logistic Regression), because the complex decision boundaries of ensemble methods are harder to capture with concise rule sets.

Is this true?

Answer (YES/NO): NO